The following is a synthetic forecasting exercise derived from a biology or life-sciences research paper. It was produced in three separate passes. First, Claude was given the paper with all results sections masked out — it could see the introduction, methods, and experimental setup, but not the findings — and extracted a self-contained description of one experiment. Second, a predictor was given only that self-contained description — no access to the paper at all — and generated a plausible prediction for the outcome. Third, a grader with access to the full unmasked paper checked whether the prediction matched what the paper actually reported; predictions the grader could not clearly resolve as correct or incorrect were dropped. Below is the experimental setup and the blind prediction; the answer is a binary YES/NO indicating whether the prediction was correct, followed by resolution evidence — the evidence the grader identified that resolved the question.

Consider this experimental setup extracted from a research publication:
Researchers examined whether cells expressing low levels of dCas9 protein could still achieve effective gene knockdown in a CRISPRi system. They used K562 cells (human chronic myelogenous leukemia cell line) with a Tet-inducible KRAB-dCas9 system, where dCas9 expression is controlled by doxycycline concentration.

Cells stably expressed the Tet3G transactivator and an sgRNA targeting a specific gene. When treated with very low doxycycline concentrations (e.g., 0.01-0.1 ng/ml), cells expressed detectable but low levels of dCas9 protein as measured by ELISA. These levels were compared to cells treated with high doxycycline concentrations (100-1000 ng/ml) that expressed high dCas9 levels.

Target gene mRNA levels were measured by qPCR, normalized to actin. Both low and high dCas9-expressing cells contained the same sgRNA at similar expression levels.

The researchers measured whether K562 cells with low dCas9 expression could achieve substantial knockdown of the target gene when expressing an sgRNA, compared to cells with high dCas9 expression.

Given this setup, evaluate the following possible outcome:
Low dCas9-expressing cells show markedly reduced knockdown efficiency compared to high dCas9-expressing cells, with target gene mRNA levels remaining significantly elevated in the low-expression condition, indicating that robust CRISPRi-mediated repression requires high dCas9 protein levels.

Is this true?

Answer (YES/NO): YES